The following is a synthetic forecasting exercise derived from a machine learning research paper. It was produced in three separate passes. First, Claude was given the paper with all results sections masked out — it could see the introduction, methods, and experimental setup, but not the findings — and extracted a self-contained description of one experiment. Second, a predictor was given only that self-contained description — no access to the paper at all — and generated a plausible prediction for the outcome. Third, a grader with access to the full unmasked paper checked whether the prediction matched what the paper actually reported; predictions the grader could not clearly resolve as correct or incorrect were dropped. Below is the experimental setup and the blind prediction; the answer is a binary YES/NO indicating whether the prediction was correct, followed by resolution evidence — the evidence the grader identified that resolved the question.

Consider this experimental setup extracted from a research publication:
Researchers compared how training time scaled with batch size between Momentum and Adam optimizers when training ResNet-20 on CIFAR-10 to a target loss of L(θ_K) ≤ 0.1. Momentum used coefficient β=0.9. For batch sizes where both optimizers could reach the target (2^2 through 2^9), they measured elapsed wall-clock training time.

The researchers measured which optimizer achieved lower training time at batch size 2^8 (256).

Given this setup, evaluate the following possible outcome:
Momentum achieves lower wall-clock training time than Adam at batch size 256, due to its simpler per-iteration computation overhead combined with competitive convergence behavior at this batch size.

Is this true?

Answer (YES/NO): NO